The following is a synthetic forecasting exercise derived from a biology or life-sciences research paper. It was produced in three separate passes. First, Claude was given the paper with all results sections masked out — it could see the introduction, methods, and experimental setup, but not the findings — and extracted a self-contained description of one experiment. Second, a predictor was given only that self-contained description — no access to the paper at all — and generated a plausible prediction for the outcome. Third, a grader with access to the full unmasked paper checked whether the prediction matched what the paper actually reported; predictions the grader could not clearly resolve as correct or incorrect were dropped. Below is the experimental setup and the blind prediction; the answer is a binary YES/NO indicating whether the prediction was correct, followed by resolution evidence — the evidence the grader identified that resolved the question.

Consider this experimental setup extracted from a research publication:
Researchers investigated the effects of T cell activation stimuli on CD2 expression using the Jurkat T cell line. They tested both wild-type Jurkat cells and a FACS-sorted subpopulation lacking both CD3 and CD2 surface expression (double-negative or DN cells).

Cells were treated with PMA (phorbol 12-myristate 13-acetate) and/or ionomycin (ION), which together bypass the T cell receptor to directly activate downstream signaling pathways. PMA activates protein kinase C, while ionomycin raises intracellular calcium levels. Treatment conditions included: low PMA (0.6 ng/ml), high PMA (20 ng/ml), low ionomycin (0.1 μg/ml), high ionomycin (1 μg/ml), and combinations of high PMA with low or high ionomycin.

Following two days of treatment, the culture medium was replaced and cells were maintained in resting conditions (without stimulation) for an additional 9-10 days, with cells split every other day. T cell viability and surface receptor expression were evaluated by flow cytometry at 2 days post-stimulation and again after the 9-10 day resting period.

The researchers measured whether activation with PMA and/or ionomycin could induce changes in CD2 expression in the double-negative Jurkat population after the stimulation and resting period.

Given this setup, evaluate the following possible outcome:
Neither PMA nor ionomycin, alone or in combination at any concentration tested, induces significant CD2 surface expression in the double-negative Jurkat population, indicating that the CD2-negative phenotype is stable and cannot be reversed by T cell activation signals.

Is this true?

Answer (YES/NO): NO